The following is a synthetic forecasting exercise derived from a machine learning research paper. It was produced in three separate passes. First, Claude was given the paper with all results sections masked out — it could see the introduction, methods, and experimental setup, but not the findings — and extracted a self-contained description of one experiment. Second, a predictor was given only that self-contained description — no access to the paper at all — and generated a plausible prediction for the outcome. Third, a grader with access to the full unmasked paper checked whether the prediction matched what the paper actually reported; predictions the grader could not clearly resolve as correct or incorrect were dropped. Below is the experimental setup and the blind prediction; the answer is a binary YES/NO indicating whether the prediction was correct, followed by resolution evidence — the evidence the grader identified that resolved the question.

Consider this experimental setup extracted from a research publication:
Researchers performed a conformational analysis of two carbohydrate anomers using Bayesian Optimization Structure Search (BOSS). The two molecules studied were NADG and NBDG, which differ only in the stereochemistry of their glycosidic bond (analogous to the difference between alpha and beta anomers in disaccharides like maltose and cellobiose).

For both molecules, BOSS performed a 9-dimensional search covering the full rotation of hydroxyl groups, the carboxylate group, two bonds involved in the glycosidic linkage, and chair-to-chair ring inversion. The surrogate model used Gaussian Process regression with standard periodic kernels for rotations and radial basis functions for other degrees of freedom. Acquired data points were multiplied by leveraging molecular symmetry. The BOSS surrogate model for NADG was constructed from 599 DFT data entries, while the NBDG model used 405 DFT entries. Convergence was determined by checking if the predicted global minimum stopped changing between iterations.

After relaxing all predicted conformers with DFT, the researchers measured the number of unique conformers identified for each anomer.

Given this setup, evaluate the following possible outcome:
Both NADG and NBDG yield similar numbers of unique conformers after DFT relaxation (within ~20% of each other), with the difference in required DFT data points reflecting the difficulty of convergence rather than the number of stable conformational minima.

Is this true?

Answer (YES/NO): NO